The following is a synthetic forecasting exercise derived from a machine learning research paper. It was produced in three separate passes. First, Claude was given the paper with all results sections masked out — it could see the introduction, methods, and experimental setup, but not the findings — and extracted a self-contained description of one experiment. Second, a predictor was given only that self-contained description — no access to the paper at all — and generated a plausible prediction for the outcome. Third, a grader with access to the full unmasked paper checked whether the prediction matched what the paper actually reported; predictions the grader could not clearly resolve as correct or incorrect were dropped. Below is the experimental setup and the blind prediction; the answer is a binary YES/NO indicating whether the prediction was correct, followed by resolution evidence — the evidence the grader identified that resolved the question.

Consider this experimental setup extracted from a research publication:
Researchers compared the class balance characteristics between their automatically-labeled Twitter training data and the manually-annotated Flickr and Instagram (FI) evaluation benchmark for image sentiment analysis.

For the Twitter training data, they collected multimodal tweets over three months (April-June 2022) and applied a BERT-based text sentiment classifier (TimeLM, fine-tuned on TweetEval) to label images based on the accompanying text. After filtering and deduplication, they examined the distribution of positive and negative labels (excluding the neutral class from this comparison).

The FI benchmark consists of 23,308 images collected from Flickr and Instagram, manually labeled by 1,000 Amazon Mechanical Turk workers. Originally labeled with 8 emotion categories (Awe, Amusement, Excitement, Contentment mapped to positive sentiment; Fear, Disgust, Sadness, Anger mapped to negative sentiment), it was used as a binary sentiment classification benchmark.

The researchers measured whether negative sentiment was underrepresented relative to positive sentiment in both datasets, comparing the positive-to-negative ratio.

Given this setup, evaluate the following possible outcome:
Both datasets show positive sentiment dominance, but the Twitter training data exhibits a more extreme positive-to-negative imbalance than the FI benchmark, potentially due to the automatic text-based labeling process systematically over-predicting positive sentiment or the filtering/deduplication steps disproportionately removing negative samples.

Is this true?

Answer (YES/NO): YES